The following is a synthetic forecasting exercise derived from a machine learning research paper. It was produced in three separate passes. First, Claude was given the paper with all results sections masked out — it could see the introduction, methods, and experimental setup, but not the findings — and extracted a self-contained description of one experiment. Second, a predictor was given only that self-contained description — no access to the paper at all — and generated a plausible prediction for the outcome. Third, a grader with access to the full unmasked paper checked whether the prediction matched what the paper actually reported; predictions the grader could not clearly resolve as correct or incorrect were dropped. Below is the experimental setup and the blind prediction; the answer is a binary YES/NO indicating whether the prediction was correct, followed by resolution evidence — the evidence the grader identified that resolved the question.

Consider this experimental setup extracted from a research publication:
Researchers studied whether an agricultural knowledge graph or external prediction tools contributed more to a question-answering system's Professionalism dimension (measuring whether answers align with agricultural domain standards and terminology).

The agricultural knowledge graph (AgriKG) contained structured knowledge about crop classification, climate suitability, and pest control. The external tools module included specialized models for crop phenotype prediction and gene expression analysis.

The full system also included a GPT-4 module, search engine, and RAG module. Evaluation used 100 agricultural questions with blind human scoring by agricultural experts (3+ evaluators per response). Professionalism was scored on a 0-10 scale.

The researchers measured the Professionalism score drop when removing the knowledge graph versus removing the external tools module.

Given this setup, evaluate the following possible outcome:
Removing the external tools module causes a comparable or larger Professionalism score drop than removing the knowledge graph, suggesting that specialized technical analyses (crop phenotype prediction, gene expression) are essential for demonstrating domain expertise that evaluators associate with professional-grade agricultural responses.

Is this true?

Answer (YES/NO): YES